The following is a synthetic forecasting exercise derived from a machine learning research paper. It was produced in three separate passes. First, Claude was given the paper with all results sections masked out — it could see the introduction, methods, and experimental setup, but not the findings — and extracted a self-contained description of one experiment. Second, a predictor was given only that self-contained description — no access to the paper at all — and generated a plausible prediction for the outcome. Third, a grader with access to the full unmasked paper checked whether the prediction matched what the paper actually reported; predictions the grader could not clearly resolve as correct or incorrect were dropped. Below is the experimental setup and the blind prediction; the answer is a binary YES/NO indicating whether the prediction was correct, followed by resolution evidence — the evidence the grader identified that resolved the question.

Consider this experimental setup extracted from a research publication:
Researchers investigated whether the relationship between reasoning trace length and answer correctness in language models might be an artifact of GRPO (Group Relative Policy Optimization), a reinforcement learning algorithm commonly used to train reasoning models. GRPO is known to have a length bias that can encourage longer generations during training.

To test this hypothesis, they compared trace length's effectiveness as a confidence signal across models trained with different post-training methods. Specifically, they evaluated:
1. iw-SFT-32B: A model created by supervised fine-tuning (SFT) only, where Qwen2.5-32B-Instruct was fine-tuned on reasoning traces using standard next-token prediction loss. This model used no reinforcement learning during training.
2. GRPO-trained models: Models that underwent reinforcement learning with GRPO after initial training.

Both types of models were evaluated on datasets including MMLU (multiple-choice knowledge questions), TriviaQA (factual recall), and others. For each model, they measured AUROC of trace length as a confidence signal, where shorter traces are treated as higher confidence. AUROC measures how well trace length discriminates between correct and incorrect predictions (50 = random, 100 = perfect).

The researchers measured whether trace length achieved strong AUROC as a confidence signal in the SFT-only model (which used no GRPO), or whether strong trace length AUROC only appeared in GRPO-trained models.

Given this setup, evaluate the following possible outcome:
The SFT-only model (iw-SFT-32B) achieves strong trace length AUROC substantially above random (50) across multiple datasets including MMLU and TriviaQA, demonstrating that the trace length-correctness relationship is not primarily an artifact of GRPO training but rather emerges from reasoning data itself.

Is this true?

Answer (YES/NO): YES